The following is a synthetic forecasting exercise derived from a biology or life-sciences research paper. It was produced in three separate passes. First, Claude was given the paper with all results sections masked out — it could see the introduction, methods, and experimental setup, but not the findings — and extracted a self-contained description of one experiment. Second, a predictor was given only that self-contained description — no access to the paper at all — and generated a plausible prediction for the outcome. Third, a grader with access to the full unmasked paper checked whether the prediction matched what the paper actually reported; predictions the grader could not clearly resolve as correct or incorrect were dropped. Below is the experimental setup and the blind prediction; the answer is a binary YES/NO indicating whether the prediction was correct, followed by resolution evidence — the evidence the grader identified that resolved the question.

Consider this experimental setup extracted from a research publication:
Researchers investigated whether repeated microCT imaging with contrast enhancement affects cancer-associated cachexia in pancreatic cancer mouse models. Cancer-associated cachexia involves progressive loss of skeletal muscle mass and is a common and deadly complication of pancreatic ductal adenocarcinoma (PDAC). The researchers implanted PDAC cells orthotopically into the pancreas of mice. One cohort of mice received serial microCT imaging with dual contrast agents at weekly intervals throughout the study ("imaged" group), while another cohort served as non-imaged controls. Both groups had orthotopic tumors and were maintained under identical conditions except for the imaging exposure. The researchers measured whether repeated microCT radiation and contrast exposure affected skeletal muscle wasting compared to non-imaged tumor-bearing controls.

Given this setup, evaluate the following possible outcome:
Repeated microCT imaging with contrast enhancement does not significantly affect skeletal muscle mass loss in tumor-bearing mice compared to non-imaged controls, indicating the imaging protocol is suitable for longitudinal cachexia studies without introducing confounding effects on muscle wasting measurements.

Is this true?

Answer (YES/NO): YES